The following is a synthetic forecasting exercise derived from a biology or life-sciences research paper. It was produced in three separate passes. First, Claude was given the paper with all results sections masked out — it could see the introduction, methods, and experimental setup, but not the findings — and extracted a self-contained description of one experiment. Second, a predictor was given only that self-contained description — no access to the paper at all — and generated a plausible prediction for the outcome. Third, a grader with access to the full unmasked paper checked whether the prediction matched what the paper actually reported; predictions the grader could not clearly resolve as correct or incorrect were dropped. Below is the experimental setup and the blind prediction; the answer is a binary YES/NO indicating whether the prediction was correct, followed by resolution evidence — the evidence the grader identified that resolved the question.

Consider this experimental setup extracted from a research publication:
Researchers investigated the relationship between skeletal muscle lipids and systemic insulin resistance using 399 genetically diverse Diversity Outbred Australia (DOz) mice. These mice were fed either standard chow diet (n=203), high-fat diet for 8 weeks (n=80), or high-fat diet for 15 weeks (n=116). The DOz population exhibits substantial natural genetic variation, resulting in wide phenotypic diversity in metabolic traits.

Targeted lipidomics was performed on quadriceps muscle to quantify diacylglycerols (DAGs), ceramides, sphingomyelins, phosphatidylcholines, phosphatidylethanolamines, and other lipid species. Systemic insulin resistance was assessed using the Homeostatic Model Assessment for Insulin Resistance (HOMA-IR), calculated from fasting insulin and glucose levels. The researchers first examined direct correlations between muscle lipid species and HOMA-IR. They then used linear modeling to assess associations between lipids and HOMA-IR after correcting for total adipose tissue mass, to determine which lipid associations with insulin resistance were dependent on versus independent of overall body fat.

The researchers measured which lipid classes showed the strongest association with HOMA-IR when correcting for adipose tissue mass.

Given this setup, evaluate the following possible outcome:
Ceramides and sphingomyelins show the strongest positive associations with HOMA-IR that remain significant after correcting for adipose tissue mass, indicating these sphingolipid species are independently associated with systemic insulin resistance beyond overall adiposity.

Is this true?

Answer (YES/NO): NO